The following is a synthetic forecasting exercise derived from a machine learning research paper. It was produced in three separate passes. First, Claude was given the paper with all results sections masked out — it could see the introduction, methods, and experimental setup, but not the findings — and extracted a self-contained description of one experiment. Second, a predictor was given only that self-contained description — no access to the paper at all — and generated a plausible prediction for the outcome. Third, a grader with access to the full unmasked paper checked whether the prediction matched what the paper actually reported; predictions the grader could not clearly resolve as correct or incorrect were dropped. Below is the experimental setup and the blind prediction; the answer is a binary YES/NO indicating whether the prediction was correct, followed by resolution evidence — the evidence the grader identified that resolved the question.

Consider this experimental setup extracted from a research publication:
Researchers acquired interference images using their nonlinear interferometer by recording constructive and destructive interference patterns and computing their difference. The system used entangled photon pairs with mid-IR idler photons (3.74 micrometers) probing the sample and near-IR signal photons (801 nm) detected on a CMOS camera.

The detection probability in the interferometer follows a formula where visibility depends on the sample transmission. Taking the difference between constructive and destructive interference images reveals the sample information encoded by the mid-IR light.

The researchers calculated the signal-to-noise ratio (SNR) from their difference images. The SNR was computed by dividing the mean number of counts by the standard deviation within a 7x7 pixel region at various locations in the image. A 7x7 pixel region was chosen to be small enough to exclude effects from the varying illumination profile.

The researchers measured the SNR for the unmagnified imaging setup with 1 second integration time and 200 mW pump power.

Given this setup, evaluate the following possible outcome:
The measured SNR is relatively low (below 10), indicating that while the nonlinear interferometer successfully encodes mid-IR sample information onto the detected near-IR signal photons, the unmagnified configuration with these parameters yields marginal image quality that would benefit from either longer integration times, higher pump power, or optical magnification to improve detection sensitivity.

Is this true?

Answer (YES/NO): NO